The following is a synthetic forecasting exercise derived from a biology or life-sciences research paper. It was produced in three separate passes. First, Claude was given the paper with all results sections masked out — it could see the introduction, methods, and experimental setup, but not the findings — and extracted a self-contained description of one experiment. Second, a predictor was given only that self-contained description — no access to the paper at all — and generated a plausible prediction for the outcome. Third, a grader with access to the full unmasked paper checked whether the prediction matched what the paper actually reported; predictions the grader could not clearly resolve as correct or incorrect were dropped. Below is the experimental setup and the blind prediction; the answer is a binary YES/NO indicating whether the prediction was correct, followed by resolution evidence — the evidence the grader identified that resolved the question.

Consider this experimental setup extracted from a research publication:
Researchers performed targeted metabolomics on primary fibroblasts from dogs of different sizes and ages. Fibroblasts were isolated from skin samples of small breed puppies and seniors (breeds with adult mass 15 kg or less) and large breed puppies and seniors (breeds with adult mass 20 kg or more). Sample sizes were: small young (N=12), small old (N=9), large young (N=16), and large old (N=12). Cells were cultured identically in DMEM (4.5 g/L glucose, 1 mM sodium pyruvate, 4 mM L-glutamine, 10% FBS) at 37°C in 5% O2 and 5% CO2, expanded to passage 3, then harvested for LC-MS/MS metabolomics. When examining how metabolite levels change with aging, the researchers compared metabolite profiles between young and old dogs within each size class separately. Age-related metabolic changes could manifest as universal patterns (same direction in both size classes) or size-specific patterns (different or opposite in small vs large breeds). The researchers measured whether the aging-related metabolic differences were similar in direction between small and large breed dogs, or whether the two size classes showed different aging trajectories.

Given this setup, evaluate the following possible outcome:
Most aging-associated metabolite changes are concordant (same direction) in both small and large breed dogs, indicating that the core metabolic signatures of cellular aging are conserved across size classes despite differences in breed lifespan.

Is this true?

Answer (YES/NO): YES